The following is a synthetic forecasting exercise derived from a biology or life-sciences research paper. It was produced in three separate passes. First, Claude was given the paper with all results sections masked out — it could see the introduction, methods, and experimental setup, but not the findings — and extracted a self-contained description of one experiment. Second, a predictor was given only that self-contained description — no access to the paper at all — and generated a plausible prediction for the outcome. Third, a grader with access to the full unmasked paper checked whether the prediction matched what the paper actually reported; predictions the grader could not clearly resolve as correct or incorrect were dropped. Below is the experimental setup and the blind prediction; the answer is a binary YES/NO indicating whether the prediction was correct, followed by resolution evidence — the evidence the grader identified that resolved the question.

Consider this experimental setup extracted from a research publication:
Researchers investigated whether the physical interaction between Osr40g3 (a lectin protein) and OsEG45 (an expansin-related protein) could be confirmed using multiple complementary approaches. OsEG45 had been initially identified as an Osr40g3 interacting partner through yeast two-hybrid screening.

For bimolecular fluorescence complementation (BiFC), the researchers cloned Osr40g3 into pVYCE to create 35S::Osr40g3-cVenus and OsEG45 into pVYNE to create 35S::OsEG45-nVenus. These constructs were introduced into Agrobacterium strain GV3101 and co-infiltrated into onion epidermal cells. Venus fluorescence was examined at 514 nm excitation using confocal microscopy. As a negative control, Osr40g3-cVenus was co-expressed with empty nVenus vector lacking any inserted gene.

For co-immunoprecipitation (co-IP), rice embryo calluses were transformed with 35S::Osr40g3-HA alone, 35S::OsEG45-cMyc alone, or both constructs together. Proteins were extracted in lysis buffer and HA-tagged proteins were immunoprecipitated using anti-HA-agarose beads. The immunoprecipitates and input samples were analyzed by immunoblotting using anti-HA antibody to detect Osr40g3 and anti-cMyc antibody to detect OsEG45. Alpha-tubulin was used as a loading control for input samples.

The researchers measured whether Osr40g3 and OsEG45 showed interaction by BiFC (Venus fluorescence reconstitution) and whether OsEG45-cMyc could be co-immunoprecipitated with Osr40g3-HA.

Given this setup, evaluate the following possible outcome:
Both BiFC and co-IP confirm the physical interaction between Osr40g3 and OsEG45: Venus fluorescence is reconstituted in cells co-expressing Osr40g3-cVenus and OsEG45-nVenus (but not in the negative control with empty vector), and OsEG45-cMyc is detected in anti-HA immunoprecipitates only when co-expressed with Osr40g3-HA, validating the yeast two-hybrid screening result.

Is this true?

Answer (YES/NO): YES